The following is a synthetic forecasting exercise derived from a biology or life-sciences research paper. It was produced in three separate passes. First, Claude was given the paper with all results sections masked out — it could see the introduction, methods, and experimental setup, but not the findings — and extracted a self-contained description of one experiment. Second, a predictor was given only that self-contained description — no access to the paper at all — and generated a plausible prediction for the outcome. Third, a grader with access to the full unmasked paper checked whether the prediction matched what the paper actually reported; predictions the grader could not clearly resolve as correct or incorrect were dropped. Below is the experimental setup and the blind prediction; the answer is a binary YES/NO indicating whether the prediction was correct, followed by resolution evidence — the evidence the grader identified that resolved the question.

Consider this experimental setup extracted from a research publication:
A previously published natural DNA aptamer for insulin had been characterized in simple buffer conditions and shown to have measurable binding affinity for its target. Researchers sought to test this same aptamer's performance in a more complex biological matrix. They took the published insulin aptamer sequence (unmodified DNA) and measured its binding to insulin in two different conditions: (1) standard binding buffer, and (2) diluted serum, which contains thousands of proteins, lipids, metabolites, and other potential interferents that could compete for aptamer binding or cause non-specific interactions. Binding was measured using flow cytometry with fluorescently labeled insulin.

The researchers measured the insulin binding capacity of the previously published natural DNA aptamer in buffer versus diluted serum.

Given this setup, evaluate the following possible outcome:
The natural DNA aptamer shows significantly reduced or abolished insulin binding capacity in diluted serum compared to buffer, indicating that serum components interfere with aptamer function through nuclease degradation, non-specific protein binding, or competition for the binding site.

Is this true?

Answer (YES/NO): YES